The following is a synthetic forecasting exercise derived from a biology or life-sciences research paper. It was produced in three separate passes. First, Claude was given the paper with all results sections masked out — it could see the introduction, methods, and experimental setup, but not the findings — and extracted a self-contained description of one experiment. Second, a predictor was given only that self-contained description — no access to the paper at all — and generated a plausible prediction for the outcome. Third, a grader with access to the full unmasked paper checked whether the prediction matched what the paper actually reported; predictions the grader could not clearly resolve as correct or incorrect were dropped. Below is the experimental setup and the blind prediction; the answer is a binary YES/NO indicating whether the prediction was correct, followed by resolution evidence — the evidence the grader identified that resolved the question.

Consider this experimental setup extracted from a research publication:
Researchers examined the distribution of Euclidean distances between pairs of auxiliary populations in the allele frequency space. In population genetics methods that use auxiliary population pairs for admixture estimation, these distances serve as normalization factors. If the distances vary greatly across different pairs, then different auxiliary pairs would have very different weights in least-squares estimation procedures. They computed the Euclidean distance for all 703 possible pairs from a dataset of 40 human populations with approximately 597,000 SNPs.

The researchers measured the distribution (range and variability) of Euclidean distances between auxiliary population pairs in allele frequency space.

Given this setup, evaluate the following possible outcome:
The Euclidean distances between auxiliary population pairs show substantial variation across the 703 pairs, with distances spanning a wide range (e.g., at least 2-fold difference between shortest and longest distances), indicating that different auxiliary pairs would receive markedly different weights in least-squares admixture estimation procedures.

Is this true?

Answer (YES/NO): NO